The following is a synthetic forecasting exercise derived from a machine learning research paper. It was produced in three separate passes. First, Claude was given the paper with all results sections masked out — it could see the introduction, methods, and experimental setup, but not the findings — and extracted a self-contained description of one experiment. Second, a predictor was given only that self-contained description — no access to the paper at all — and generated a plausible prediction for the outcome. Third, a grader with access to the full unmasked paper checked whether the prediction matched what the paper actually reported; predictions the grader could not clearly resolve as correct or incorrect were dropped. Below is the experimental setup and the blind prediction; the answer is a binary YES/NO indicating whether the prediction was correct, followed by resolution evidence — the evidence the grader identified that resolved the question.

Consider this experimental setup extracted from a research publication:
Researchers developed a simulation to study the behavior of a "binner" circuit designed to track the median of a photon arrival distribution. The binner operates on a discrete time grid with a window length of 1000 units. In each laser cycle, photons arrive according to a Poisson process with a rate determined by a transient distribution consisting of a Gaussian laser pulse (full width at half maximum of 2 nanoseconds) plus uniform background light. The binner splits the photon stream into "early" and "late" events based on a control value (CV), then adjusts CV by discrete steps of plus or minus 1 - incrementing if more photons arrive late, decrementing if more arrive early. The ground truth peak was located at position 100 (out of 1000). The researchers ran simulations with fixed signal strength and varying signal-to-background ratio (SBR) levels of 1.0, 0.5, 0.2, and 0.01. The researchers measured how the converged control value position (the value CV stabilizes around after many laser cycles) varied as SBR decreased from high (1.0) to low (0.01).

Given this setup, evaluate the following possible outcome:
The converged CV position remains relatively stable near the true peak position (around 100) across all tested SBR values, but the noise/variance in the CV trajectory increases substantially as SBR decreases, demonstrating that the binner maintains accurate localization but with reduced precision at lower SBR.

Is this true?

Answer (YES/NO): NO